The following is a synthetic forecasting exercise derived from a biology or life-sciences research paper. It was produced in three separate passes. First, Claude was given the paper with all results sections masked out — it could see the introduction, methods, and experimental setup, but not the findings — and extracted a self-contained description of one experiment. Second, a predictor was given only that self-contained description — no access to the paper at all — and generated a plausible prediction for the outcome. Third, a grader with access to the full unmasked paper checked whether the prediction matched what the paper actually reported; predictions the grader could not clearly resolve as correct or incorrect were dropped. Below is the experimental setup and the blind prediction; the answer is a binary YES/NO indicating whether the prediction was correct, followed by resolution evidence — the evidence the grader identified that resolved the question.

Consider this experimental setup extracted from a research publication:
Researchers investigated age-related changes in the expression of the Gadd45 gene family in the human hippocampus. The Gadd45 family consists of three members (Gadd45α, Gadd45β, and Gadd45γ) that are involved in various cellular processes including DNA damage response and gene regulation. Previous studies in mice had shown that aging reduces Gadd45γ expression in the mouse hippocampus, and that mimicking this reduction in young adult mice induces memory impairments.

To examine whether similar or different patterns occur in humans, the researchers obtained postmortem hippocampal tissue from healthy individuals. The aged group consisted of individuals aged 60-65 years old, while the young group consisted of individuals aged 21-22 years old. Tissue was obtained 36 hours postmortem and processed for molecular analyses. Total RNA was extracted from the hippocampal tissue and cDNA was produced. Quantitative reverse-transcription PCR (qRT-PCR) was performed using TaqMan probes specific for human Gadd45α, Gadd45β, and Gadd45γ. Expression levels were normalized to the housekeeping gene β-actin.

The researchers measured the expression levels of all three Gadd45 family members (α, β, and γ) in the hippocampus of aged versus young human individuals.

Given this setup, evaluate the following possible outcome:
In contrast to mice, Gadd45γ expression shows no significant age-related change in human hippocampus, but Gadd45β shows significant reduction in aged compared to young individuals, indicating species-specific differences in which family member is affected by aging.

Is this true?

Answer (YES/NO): NO